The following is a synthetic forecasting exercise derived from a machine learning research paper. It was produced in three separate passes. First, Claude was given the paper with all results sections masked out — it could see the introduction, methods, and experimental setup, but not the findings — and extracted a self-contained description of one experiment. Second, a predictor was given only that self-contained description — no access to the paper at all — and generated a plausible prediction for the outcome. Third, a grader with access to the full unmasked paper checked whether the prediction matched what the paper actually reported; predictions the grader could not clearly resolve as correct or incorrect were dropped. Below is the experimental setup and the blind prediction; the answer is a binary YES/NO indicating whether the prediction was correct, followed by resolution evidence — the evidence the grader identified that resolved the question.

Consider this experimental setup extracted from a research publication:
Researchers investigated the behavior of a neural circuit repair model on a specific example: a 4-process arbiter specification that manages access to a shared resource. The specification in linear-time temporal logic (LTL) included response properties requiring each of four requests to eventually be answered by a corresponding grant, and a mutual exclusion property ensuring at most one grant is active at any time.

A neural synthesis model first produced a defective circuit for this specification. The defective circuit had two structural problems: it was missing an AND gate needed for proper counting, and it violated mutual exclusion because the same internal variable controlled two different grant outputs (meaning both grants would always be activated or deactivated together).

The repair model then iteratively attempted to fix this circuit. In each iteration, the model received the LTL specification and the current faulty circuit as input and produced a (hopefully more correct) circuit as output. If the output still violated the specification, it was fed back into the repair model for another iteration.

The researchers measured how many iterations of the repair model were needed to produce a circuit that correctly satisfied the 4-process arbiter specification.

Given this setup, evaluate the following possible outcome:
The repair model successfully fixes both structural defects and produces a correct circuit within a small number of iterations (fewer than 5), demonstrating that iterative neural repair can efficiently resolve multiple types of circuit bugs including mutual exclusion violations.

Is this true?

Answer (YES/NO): YES